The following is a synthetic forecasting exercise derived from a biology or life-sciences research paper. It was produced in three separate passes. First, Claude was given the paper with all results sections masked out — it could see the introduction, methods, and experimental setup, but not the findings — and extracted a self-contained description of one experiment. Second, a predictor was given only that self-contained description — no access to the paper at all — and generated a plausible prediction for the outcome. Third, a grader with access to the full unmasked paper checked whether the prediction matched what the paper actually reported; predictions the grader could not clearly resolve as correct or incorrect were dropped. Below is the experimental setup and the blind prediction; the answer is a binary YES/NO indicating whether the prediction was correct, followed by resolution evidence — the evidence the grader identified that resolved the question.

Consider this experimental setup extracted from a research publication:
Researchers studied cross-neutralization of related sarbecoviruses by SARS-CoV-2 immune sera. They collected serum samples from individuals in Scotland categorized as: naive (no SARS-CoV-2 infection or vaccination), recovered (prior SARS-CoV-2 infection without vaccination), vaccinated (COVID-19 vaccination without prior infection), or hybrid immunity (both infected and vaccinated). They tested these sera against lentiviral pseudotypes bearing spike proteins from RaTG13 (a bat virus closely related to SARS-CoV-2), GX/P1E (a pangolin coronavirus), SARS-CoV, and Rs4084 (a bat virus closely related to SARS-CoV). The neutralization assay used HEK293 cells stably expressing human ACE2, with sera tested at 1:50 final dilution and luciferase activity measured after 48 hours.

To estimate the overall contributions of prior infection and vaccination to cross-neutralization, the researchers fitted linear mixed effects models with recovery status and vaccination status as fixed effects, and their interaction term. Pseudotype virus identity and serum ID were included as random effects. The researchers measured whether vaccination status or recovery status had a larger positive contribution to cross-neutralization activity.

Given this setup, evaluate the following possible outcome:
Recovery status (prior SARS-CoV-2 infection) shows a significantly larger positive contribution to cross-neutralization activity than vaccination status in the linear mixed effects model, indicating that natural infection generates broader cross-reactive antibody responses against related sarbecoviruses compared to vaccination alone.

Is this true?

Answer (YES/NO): NO